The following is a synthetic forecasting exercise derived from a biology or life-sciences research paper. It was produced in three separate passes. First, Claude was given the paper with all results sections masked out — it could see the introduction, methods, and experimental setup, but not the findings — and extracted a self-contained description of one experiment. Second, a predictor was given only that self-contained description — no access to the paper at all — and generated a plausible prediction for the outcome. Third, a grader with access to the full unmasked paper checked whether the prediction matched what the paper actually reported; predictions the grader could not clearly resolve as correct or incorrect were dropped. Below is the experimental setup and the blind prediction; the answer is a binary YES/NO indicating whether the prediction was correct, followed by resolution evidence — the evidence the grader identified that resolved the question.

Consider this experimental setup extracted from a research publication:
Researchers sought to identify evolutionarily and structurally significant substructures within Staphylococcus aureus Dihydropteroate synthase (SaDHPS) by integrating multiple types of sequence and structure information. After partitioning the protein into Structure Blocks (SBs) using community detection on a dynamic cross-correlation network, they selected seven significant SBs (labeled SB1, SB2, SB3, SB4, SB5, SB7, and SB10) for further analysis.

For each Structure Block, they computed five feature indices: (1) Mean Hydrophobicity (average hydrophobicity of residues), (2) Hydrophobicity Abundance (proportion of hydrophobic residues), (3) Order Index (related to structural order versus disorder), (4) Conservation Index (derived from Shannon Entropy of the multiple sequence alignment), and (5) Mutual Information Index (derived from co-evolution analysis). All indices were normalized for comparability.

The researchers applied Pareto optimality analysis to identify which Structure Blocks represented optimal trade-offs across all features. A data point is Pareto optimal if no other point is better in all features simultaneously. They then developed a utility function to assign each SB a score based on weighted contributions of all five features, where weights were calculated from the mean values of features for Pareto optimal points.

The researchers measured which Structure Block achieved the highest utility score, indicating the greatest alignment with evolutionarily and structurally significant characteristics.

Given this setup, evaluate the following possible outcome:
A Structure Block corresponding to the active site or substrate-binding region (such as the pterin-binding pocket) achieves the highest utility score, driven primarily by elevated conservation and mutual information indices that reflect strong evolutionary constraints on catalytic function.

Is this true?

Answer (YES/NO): NO